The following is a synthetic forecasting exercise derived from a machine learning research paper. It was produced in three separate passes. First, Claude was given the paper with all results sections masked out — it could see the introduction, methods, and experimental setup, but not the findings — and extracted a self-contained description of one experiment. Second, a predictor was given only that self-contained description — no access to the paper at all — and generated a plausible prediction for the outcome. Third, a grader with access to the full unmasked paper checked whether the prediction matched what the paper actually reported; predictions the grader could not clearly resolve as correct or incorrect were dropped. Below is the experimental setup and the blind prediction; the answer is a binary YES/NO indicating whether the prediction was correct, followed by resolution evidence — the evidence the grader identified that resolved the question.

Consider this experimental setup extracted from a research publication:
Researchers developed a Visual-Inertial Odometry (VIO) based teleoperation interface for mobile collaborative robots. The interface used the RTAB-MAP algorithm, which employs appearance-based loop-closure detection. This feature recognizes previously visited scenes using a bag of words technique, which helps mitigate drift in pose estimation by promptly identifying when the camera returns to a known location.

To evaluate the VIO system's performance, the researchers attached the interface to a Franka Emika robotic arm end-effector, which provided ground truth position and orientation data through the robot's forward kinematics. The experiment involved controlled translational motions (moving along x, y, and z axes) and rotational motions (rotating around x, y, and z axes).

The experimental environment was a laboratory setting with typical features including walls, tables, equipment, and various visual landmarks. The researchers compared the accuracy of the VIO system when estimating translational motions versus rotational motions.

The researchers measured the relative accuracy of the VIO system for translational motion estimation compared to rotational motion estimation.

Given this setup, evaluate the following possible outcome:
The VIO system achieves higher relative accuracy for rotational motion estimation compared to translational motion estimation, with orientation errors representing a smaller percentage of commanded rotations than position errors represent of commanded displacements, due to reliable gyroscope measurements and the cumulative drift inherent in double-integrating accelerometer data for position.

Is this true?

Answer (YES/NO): NO